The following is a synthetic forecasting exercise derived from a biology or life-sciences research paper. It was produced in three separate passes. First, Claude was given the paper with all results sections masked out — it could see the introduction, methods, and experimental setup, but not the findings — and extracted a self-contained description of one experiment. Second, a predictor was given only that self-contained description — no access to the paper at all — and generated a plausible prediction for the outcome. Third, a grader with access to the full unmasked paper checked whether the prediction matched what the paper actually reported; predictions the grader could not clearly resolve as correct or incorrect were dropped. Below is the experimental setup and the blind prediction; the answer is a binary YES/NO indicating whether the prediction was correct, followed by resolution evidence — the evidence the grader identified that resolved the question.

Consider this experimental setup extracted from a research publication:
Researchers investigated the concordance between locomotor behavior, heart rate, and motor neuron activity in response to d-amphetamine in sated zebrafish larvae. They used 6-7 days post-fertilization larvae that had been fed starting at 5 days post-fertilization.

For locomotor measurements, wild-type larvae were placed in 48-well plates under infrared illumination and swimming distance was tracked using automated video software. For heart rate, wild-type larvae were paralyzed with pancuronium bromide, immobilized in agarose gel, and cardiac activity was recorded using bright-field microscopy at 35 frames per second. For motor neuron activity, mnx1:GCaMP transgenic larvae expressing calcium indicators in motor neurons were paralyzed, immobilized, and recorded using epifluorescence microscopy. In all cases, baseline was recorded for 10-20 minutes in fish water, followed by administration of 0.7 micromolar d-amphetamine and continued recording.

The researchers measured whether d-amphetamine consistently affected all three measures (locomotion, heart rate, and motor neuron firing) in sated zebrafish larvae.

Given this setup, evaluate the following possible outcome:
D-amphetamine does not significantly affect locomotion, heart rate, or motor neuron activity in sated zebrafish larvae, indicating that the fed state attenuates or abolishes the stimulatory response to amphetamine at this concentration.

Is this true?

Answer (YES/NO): YES